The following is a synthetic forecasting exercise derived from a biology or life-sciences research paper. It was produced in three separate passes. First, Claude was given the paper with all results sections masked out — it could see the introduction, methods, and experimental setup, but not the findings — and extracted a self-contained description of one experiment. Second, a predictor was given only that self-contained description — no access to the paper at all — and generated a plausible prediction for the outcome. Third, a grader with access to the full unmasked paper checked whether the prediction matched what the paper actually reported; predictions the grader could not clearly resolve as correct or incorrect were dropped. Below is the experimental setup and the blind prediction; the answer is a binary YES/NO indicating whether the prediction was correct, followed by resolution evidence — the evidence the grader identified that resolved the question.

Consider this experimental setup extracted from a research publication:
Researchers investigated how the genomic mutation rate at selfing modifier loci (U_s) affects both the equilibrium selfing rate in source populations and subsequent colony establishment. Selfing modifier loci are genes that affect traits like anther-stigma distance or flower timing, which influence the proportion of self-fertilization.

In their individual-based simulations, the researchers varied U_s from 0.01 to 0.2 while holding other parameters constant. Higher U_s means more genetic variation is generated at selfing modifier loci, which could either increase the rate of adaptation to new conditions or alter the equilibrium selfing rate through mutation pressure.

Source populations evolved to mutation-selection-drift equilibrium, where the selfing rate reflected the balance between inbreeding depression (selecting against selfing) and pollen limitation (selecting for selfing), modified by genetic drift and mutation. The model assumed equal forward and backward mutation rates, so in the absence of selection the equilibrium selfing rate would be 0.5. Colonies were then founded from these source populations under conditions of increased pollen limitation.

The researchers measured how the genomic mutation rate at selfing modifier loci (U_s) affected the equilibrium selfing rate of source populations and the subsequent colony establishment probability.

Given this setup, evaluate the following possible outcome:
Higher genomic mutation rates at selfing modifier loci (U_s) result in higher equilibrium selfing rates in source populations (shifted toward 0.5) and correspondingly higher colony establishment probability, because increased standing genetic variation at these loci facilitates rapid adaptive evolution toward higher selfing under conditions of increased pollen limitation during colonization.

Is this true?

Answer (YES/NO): NO